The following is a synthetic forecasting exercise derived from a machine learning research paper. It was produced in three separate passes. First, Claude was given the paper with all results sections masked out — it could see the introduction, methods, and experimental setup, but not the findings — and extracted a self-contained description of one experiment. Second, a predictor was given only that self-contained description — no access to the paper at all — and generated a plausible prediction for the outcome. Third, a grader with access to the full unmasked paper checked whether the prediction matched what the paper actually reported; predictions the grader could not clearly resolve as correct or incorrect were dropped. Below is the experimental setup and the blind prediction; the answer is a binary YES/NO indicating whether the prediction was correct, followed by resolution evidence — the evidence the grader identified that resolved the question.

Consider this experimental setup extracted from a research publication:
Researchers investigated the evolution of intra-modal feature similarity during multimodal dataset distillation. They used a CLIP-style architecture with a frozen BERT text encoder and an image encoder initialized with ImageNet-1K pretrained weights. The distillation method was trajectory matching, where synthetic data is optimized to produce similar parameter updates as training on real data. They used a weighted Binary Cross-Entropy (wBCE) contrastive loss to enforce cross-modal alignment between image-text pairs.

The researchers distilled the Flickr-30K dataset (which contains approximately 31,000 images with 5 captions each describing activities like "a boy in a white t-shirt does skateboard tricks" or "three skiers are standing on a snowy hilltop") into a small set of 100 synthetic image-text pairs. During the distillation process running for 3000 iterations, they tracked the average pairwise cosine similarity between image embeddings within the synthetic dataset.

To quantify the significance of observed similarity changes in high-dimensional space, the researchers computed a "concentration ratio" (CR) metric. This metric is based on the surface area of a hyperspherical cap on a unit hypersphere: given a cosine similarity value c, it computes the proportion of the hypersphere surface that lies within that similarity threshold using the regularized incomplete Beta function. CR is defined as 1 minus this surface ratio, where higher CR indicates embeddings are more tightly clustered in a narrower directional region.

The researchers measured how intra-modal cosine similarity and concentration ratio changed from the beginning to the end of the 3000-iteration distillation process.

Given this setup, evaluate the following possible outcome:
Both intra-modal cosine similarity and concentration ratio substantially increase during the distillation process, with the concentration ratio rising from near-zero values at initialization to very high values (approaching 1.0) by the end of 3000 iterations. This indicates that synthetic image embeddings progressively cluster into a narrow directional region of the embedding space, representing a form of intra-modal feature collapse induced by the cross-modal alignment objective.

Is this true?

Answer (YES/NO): NO